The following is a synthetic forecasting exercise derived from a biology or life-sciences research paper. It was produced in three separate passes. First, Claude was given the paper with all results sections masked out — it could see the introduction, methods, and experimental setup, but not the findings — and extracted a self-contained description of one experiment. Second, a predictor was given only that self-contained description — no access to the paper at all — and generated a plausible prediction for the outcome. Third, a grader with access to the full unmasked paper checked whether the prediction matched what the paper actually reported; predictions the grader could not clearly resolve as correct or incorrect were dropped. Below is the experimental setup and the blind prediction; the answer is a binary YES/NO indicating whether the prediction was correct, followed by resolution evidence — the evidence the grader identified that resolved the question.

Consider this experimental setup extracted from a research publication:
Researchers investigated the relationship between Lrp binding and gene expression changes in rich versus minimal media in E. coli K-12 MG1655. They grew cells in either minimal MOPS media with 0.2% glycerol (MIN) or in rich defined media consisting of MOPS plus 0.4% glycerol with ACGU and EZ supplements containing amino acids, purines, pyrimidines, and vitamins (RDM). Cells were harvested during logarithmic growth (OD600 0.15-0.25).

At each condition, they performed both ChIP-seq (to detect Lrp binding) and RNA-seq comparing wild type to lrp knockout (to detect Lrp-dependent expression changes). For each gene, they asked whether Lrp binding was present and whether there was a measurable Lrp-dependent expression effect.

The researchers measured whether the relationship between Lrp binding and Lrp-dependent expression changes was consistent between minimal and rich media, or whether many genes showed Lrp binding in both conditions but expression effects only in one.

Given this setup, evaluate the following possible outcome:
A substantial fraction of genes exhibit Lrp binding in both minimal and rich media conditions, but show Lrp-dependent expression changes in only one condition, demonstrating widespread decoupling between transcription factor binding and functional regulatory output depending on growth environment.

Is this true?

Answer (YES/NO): YES